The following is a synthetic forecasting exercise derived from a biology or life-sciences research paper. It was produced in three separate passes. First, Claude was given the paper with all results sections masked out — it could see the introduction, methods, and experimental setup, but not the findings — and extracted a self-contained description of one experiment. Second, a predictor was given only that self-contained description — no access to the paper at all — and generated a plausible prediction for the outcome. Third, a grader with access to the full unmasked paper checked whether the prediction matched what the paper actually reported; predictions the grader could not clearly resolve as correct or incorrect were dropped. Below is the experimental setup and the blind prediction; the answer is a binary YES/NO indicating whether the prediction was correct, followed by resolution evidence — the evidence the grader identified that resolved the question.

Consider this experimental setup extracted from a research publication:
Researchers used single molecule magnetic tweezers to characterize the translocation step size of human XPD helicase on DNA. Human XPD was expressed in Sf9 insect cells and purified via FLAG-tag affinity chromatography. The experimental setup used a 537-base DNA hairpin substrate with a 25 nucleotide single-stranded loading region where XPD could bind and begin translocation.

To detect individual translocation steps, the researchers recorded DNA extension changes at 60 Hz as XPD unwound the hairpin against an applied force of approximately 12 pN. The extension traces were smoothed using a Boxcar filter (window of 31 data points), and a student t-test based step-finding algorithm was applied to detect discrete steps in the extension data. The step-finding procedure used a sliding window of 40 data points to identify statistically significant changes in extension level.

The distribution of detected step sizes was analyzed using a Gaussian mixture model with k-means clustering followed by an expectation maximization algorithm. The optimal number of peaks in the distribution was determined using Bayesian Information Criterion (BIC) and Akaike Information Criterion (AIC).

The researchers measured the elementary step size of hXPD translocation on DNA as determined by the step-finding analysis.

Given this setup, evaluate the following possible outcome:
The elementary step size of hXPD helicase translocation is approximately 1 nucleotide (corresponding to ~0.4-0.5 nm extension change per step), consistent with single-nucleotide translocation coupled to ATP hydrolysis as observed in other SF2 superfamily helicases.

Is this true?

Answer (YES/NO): YES